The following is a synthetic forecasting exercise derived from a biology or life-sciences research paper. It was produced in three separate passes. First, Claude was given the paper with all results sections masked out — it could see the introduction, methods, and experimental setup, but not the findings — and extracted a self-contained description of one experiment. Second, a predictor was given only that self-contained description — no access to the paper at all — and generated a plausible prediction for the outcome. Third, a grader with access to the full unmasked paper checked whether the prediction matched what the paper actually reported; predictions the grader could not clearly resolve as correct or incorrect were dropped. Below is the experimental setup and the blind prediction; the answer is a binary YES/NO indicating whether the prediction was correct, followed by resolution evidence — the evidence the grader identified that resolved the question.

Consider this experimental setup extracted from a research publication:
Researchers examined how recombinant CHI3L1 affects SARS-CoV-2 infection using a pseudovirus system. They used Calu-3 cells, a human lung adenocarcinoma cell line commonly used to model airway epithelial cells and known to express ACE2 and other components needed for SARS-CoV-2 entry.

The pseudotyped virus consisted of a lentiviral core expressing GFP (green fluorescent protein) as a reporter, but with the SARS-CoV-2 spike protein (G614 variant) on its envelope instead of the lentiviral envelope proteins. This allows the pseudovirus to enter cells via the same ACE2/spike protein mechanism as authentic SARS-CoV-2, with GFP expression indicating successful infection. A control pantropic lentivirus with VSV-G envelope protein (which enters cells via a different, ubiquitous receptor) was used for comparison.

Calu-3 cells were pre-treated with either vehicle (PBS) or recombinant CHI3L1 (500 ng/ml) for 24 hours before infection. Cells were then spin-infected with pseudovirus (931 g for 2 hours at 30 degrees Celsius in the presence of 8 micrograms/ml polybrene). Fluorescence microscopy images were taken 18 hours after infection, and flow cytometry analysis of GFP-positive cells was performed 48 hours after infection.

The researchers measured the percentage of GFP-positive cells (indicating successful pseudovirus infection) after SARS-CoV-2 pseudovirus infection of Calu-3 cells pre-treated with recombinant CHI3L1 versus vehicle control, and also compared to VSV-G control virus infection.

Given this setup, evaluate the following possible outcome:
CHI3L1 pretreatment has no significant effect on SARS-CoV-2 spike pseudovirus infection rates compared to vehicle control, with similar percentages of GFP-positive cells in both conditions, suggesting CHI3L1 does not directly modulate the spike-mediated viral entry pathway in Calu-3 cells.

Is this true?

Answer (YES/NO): NO